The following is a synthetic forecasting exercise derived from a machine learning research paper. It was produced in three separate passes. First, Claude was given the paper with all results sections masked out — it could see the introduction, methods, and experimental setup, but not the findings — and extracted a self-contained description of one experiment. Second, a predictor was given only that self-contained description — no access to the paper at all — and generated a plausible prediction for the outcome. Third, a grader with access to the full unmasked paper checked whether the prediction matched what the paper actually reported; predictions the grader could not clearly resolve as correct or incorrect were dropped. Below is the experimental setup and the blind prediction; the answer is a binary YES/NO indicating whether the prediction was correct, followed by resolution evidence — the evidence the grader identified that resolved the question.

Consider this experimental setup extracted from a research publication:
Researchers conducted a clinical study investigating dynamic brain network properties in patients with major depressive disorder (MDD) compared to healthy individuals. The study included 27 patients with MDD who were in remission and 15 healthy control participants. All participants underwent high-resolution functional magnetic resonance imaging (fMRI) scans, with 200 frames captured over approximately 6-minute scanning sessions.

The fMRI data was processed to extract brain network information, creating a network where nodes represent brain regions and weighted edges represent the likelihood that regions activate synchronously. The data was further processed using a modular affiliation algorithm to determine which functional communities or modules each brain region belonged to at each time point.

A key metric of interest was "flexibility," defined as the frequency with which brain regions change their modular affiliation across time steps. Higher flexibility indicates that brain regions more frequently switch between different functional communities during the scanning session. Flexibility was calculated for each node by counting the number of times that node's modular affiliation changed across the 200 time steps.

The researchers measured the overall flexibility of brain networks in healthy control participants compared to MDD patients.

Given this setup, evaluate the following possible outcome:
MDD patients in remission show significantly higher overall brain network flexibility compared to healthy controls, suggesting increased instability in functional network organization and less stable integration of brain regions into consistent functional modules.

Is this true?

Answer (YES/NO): NO